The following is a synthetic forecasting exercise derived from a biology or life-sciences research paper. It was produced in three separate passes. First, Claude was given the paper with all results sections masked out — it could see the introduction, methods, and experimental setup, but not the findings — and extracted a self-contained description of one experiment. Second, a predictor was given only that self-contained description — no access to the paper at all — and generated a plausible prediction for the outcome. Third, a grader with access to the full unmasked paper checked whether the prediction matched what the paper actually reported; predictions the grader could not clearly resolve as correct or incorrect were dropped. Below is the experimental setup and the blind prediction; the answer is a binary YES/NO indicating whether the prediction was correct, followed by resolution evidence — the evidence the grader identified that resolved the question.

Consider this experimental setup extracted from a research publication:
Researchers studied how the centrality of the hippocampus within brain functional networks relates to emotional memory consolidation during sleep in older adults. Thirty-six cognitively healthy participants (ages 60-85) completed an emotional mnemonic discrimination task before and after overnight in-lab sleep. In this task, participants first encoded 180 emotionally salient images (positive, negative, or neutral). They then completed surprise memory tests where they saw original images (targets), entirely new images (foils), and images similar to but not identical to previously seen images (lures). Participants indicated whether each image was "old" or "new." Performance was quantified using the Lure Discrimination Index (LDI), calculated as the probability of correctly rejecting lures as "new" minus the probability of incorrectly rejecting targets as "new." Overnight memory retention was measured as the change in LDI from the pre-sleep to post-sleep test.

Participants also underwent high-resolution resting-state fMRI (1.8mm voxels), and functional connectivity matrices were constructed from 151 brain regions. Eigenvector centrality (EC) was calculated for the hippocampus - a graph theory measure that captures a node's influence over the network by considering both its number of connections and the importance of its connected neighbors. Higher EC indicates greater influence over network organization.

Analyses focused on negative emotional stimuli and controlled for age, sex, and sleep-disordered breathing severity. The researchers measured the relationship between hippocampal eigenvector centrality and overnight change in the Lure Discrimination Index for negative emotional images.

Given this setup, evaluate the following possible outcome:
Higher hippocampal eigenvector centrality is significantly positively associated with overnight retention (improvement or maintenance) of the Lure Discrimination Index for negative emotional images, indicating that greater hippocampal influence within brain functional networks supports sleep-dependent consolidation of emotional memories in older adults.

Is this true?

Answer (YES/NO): YES